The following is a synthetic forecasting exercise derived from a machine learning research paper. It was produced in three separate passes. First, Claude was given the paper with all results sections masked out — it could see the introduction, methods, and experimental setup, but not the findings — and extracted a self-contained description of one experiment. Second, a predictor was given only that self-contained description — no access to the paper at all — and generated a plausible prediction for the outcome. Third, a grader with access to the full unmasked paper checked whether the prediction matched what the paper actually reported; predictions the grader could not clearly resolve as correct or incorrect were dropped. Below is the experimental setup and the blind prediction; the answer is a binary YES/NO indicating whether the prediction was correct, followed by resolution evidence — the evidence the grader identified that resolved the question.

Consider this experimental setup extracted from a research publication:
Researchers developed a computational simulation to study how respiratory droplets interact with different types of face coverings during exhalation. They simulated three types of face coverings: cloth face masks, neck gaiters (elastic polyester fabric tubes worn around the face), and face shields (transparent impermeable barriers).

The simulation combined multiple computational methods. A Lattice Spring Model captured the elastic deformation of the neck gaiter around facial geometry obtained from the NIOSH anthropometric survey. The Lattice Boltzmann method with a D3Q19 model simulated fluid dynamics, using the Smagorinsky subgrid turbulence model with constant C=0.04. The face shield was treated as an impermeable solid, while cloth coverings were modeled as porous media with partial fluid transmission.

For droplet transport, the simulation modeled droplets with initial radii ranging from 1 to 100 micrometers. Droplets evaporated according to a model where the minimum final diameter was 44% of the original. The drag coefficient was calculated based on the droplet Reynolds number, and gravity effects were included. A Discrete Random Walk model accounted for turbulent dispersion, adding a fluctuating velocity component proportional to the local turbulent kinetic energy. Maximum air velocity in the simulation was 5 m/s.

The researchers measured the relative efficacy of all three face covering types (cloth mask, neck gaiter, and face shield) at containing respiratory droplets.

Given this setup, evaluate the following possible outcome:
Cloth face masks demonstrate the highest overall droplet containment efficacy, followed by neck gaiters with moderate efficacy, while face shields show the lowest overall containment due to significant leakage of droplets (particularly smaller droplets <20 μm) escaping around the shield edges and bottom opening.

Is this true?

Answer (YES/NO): NO